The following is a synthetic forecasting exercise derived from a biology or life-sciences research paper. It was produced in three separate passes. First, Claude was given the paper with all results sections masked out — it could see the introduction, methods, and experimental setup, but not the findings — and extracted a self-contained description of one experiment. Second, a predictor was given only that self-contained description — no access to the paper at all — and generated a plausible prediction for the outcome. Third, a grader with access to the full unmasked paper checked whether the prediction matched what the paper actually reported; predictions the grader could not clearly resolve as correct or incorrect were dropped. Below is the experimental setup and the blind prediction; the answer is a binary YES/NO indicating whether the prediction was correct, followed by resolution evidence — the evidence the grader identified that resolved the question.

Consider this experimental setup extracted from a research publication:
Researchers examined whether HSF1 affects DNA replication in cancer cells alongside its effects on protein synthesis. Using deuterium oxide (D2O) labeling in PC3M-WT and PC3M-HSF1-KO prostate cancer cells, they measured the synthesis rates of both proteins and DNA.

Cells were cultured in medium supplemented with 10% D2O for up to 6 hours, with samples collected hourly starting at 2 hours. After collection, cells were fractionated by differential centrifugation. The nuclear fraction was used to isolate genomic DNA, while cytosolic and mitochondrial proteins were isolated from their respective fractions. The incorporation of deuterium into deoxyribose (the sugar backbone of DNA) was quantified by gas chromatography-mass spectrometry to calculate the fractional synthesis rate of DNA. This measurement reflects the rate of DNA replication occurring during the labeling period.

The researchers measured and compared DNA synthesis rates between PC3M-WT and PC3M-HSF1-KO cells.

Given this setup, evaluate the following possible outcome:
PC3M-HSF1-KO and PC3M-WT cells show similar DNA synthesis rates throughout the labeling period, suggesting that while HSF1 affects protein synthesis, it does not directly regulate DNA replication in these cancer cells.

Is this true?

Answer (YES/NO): NO